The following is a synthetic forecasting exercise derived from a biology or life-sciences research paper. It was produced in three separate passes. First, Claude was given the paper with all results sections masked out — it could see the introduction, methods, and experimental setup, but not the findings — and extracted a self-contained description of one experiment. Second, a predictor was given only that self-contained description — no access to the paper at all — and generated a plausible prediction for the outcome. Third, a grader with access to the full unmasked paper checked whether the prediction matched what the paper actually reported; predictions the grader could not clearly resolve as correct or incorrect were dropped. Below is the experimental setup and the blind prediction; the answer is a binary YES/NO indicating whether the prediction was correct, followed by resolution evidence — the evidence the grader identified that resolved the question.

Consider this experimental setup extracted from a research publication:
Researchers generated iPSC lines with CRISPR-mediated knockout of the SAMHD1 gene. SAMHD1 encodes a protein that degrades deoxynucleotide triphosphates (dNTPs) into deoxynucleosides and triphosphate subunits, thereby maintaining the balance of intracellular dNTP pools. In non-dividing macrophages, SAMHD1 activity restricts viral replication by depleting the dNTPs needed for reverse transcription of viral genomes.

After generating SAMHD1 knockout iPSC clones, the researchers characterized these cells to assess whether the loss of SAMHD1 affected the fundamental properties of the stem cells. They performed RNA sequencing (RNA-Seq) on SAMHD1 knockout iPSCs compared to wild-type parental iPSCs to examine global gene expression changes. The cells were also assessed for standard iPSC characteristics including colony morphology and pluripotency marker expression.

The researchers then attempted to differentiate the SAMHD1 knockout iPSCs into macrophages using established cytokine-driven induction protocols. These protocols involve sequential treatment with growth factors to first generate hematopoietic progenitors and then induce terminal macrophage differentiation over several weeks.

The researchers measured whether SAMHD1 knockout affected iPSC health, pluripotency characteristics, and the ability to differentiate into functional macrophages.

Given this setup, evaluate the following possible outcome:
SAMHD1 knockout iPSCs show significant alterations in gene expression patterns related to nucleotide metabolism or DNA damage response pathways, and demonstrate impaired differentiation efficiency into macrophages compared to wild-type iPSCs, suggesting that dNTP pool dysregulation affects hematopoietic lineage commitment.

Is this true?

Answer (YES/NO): NO